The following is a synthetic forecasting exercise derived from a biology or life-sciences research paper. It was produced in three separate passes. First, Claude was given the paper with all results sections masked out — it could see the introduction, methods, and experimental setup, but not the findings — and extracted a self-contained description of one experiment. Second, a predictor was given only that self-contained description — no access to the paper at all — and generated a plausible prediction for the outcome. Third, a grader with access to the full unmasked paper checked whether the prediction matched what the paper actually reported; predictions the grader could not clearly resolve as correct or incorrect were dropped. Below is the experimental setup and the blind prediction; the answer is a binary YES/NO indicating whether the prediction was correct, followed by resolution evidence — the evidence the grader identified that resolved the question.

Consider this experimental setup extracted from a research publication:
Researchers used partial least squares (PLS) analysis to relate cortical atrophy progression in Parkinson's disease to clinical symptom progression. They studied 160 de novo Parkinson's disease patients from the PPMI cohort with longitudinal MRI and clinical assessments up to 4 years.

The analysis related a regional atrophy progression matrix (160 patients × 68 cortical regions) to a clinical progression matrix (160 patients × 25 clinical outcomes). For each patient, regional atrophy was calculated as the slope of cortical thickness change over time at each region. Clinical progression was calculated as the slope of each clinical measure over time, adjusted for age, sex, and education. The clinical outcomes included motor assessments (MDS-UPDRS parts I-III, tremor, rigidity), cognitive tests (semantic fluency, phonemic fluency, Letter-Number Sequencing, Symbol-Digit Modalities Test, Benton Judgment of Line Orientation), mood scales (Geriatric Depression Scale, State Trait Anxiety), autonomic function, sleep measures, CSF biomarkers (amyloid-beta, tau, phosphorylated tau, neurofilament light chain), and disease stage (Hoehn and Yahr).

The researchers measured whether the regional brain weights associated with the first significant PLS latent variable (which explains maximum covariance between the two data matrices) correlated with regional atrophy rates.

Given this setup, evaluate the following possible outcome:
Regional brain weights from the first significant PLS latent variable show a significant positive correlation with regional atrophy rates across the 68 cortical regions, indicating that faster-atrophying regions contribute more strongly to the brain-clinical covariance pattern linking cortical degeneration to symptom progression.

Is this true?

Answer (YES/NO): YES